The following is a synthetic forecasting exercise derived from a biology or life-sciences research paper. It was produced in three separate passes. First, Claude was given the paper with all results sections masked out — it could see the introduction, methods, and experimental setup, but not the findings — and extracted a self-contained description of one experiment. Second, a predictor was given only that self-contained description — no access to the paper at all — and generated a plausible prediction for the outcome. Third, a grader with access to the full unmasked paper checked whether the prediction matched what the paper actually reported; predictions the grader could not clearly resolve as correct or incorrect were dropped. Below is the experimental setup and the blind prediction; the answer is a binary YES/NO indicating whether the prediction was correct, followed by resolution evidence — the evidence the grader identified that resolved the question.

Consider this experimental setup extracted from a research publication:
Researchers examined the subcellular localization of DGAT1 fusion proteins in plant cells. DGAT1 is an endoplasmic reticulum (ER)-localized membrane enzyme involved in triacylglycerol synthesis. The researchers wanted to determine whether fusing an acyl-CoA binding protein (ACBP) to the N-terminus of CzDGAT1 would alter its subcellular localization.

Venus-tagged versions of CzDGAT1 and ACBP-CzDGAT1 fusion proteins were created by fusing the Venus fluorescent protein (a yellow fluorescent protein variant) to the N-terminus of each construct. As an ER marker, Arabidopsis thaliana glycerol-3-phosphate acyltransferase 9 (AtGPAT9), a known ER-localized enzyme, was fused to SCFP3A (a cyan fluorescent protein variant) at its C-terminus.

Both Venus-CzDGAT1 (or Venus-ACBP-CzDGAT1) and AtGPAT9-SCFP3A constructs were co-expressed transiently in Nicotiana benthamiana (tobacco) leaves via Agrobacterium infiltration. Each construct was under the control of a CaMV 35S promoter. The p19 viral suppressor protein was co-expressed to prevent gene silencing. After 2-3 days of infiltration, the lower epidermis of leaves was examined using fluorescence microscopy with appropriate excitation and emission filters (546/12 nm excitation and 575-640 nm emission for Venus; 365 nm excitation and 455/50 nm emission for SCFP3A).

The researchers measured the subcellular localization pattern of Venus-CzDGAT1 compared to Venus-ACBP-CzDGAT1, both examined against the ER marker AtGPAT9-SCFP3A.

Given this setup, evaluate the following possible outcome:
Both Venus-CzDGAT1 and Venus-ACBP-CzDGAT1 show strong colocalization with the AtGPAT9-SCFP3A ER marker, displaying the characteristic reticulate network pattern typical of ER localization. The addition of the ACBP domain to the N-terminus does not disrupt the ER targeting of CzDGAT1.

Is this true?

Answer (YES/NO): YES